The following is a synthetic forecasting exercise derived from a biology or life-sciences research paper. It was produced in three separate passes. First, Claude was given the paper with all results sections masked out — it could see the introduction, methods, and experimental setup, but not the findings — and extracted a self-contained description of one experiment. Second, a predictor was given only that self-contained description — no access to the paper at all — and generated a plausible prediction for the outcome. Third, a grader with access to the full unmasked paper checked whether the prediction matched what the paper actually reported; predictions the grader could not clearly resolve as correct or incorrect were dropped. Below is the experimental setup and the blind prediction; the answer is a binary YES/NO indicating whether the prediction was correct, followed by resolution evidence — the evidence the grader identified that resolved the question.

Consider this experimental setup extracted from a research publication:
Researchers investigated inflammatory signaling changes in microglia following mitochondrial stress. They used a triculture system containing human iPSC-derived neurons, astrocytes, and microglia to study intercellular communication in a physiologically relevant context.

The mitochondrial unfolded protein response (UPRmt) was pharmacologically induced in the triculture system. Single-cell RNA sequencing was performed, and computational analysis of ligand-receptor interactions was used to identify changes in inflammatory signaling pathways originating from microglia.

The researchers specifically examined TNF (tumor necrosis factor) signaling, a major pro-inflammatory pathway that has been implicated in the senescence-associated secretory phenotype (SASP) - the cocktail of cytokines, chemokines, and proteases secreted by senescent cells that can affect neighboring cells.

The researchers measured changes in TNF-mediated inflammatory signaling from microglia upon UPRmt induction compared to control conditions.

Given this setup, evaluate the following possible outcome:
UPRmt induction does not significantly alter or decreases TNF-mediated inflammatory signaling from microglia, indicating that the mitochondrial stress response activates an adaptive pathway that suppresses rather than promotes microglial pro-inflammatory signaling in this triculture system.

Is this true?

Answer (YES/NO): NO